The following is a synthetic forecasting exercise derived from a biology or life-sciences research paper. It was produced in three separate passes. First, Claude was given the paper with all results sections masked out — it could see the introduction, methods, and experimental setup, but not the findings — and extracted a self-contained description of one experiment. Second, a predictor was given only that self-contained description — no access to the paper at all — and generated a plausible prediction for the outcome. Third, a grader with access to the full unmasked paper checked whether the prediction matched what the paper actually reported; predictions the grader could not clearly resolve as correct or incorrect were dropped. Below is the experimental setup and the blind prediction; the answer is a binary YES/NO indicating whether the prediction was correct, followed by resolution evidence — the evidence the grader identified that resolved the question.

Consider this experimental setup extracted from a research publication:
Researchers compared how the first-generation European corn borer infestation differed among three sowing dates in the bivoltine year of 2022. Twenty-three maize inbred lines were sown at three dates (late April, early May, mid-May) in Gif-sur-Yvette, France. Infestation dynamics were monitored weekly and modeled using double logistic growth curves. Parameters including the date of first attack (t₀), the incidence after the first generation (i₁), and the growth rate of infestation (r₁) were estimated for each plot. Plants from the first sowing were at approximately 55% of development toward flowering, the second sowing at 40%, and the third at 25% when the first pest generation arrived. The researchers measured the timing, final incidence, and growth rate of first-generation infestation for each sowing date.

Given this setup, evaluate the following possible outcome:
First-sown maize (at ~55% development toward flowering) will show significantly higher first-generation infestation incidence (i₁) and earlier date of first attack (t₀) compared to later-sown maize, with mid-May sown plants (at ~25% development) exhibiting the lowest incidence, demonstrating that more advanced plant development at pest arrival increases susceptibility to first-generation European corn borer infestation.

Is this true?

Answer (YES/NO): NO